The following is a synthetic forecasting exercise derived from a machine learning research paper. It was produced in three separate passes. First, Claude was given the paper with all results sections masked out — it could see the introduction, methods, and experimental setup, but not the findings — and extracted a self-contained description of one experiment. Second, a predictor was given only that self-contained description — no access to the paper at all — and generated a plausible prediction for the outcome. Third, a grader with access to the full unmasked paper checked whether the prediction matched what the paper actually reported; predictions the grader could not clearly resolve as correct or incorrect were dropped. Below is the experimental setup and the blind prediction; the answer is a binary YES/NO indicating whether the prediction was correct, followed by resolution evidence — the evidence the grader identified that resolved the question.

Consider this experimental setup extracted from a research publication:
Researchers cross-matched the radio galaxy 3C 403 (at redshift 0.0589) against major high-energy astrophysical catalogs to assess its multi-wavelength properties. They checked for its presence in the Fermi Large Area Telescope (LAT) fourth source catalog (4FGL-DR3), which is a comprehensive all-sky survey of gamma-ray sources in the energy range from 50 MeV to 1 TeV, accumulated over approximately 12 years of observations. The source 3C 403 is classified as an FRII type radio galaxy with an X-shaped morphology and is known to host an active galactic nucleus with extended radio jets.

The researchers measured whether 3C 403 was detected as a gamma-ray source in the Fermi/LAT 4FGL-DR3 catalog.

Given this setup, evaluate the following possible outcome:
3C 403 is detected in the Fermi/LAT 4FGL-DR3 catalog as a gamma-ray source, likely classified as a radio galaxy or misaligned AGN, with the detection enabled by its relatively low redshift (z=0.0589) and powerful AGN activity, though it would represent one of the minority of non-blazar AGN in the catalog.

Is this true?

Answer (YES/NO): NO